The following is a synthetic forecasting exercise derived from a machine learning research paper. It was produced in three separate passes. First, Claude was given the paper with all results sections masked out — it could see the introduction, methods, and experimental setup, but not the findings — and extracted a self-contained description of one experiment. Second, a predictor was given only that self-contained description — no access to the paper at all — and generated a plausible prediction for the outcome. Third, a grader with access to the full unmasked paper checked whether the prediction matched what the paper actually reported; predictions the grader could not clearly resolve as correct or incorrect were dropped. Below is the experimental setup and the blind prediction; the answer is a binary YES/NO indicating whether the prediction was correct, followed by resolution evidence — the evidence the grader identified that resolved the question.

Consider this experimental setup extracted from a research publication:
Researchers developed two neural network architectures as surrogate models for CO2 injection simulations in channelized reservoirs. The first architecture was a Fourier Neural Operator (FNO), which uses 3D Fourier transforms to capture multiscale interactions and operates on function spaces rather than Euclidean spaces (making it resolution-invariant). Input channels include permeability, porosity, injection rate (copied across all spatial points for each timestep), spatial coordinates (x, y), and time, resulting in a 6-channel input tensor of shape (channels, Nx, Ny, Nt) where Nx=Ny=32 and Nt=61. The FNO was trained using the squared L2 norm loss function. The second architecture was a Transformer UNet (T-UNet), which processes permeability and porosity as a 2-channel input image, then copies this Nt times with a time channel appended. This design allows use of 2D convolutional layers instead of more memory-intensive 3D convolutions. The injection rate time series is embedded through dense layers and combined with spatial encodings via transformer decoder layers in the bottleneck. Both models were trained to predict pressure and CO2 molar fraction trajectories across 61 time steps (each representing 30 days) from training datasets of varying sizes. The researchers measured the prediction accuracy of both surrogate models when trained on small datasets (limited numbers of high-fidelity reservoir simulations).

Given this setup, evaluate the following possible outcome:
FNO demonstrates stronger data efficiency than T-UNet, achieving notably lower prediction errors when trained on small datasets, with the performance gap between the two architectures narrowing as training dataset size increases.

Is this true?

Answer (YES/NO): NO